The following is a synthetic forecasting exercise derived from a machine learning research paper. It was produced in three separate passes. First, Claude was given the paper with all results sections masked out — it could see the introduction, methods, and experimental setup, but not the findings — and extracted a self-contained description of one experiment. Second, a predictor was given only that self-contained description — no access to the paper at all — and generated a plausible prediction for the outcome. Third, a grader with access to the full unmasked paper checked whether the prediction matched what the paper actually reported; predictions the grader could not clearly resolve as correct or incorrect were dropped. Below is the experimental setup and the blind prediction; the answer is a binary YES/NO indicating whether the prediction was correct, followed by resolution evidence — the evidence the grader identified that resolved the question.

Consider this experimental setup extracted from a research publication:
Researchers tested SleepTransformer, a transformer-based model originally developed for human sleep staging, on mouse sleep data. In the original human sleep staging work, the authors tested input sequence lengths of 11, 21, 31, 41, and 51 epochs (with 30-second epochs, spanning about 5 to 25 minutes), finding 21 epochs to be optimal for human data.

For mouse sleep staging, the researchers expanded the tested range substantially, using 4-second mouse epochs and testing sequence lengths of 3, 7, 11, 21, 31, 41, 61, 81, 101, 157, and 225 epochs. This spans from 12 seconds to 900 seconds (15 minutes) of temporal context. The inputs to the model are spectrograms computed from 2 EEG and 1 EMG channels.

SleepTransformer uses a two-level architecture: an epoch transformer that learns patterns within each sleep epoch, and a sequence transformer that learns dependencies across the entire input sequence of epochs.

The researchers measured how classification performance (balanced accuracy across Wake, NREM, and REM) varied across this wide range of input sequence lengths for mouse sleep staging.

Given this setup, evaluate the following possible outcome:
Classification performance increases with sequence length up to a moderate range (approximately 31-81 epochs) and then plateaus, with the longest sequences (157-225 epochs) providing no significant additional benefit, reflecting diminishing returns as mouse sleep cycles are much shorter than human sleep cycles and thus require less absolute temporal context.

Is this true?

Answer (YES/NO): NO